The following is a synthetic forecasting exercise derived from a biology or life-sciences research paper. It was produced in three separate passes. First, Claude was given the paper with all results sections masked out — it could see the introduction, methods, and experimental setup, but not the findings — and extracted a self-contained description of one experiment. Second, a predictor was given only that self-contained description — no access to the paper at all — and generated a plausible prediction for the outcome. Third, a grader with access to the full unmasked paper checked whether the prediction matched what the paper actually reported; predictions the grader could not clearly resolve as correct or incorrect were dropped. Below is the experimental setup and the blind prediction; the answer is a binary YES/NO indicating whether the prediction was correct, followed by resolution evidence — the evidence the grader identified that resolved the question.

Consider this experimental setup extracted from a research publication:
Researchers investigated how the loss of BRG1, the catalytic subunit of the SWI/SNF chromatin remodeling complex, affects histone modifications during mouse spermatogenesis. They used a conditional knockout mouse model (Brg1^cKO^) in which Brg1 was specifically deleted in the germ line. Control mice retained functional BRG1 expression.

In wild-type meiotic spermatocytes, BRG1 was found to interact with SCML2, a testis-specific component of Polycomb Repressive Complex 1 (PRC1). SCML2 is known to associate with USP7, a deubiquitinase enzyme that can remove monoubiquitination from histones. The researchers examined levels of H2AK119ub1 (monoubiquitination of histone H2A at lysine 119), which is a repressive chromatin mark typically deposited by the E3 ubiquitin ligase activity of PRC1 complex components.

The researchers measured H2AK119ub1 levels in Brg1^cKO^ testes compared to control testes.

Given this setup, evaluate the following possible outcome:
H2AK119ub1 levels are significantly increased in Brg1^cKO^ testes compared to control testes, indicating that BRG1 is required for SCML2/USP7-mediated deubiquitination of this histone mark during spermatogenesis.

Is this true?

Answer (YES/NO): YES